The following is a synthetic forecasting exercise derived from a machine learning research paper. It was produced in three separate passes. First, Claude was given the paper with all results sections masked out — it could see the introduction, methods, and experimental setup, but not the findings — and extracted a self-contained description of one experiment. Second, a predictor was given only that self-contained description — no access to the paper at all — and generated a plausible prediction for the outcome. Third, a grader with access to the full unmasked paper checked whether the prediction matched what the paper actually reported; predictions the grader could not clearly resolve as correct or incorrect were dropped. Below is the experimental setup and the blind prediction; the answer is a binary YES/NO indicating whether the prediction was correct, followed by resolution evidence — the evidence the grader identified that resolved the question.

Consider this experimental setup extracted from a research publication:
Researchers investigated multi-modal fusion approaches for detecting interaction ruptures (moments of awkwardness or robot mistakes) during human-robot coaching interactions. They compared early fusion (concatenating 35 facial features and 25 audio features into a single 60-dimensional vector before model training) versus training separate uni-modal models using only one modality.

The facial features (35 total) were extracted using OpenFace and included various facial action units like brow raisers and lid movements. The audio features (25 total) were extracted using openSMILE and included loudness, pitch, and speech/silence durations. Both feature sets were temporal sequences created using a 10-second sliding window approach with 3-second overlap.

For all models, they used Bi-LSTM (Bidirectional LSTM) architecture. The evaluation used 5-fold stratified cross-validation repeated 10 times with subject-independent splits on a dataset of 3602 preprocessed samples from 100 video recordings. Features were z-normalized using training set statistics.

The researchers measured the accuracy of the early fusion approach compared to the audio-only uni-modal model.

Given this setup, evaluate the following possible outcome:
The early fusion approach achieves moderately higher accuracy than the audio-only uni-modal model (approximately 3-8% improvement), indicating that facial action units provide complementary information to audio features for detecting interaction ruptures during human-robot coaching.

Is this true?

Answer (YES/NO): NO